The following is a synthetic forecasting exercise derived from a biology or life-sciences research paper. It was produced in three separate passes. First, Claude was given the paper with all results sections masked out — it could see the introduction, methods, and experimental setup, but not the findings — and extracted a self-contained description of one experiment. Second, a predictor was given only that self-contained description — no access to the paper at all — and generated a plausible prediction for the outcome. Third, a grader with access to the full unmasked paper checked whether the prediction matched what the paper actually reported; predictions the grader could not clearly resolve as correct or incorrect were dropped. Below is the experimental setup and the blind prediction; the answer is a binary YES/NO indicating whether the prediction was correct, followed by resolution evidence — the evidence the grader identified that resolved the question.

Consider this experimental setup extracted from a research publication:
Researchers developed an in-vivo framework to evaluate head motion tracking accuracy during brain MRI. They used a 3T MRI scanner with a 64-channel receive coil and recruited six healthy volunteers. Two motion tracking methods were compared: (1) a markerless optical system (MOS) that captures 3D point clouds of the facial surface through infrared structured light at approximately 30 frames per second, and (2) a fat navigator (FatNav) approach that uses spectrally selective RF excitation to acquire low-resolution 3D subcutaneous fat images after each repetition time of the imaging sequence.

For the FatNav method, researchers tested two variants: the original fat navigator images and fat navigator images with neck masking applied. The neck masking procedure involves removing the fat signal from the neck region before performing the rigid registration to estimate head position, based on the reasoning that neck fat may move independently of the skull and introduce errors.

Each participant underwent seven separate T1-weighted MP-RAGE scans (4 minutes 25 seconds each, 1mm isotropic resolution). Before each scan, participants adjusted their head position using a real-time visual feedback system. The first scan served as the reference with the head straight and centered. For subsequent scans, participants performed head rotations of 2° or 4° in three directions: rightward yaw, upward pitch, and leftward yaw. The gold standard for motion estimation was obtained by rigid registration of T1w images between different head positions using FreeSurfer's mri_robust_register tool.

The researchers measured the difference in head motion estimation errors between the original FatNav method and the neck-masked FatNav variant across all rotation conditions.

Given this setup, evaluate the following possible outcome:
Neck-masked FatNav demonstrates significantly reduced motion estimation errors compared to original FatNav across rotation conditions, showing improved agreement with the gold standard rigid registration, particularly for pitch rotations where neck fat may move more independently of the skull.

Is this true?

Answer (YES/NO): NO